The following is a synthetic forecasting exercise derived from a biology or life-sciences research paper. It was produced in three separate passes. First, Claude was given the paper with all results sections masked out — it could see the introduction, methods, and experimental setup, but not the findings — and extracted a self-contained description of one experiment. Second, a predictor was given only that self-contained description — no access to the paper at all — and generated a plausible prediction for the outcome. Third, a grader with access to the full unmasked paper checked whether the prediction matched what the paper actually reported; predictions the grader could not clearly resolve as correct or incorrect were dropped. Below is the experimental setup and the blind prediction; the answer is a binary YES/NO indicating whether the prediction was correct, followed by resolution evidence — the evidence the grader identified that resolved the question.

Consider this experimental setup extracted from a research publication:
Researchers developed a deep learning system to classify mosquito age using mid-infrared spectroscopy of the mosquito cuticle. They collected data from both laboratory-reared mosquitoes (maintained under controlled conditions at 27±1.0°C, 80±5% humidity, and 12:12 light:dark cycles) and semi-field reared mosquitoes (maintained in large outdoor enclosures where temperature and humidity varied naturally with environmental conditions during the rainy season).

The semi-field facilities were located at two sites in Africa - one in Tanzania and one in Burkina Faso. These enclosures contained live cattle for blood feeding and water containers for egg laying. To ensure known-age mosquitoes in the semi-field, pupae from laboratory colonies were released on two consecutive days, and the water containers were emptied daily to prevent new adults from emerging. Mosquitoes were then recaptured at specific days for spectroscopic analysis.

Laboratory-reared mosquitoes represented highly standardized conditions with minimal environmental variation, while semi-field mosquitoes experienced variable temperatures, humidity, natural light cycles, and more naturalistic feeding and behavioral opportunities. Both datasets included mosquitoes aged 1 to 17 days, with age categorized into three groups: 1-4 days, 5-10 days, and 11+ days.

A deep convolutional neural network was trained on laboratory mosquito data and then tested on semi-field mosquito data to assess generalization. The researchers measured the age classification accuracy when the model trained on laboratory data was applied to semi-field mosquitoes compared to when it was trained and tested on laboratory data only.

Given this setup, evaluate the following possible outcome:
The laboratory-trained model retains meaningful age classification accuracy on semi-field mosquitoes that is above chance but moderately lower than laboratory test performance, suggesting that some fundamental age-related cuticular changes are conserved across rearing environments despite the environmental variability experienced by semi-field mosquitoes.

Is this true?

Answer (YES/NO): NO